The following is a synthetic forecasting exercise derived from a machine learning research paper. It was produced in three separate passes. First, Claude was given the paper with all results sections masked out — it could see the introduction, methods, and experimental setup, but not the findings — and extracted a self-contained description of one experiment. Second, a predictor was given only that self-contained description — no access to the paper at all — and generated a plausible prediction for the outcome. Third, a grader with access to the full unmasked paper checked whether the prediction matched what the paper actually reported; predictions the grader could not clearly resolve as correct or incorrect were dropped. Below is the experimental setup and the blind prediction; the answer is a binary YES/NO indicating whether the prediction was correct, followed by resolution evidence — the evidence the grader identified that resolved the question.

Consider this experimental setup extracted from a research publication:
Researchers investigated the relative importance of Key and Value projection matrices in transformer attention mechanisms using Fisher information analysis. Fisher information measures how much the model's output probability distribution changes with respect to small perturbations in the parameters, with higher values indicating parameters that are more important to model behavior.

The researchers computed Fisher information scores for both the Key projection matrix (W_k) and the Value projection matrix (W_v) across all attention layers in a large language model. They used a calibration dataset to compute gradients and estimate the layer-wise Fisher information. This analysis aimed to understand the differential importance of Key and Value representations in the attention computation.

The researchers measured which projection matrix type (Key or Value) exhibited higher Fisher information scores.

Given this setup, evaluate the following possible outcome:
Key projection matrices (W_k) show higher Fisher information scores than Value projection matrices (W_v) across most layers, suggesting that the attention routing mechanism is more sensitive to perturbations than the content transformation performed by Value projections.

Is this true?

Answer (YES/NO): NO